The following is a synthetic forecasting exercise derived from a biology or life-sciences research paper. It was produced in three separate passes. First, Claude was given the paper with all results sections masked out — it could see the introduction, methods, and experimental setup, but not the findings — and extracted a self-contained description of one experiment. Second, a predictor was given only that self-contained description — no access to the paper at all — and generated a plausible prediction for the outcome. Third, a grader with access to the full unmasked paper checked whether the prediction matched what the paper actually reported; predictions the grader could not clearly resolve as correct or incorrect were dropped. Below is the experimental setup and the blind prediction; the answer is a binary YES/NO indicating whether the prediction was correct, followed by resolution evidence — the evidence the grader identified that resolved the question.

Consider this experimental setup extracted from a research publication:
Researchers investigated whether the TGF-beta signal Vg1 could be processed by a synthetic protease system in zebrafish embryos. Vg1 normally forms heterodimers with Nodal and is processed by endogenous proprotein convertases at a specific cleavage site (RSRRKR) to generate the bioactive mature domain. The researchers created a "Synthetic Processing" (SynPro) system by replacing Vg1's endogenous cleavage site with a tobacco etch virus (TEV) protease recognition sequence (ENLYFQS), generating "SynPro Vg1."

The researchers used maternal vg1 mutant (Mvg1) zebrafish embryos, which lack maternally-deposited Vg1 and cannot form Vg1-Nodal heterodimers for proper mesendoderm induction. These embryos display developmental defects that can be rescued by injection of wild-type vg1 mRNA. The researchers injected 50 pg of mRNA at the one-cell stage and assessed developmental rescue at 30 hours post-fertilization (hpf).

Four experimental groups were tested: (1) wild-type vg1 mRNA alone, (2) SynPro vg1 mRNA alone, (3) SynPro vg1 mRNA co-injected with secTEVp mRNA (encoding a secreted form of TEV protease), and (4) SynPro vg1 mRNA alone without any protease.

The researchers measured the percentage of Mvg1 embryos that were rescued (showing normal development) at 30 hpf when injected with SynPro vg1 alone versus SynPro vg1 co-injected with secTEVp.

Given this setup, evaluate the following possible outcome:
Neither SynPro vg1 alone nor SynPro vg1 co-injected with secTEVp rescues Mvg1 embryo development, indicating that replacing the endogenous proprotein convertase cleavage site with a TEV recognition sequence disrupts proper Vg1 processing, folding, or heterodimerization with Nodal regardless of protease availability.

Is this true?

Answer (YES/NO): NO